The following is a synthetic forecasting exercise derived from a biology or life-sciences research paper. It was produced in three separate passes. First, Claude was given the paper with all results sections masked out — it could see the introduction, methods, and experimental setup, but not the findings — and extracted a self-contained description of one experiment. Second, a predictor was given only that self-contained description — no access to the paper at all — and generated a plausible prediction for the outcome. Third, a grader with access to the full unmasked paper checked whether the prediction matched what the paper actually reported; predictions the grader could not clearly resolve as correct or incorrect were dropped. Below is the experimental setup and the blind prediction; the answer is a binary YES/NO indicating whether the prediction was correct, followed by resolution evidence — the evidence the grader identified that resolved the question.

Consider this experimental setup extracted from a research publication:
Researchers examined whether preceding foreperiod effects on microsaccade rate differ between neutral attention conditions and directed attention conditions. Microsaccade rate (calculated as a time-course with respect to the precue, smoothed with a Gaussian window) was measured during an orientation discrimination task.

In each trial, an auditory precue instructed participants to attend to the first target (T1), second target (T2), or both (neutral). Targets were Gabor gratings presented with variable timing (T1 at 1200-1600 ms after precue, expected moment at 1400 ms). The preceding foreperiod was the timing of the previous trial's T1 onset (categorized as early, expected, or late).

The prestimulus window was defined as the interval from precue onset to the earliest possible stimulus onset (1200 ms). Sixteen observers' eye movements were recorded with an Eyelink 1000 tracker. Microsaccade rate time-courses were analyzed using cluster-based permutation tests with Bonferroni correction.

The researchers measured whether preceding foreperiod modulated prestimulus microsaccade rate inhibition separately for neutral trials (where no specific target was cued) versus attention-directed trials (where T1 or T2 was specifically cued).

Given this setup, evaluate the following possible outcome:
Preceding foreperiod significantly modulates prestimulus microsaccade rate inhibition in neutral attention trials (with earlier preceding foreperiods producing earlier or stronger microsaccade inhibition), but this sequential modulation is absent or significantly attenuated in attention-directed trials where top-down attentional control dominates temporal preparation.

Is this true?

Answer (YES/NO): YES